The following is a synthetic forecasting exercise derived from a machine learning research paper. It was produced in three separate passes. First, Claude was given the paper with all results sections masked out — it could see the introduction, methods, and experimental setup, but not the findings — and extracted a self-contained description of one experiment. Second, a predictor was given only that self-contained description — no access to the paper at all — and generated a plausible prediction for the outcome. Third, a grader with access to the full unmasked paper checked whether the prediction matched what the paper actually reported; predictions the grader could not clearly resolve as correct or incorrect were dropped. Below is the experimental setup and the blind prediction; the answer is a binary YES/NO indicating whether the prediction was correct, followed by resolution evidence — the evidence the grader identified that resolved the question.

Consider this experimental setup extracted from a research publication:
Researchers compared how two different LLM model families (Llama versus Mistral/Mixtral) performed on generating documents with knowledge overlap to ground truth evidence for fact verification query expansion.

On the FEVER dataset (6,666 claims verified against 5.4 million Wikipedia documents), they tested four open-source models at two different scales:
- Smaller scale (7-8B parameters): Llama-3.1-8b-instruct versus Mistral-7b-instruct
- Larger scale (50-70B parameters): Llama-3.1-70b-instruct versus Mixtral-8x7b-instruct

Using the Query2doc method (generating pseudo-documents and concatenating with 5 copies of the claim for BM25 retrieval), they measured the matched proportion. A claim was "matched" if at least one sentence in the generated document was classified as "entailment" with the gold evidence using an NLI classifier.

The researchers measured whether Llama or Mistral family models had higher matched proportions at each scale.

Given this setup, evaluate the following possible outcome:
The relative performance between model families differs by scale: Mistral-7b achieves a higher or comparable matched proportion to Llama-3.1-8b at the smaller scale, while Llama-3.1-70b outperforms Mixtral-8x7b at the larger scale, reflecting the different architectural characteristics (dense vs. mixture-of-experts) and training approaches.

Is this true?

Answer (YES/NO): NO